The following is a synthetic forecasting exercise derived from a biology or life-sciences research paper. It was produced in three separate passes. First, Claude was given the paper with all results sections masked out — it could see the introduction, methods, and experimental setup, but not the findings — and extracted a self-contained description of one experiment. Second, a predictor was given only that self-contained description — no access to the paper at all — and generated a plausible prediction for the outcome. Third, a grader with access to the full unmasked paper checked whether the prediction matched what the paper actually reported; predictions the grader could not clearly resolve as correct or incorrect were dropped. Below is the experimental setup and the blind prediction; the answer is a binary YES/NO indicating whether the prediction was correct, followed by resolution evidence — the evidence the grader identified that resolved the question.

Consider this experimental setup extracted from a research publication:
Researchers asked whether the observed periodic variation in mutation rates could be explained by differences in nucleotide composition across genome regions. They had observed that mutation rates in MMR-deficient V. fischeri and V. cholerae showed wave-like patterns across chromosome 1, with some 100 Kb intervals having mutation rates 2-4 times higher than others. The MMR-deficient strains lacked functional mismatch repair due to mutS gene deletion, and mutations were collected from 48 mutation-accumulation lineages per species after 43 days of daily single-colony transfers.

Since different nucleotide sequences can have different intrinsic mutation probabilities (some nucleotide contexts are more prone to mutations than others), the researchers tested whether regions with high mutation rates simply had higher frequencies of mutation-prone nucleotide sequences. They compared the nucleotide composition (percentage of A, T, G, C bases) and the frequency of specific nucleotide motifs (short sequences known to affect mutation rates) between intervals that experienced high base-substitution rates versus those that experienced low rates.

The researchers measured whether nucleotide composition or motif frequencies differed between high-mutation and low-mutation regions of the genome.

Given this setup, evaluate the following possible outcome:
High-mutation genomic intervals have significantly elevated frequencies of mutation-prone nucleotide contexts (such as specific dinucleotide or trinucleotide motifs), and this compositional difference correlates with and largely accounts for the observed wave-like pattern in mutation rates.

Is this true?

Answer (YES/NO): NO